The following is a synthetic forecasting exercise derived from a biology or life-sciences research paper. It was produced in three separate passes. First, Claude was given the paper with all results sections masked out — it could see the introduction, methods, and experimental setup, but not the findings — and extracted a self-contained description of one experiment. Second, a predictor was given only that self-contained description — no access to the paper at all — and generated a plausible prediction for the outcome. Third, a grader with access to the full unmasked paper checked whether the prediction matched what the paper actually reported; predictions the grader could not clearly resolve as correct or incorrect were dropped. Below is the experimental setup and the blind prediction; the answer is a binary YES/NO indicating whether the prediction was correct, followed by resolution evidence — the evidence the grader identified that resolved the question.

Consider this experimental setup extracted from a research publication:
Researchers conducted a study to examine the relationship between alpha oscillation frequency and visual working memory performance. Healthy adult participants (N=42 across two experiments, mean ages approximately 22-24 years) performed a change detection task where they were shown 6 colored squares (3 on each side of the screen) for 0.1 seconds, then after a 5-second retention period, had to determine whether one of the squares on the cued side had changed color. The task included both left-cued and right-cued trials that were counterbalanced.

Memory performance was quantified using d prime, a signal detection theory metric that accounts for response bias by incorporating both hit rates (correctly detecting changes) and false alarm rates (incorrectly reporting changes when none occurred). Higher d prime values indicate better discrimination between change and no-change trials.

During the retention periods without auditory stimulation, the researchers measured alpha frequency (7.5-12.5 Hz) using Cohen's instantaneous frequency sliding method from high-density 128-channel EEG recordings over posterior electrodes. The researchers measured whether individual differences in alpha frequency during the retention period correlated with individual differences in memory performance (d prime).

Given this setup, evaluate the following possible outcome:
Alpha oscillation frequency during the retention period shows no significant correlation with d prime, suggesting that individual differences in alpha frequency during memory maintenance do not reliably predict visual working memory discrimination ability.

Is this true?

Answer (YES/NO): NO